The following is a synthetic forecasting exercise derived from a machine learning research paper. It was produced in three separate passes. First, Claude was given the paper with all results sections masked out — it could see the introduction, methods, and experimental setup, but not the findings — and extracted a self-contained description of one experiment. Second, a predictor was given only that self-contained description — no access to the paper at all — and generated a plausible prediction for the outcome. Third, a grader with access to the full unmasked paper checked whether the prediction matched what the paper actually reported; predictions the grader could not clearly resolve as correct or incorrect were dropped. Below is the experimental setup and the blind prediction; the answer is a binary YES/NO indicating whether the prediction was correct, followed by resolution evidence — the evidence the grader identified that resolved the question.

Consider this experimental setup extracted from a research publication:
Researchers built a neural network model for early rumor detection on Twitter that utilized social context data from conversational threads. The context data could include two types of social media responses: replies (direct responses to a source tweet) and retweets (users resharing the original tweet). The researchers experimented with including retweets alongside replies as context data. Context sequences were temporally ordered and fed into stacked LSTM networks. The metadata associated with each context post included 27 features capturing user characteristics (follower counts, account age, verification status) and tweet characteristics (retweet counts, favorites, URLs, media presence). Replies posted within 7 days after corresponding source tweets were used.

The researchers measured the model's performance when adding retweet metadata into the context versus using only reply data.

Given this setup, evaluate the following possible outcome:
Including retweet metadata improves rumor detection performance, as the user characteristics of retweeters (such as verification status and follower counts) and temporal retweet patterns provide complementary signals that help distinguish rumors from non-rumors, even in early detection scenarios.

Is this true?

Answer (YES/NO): NO